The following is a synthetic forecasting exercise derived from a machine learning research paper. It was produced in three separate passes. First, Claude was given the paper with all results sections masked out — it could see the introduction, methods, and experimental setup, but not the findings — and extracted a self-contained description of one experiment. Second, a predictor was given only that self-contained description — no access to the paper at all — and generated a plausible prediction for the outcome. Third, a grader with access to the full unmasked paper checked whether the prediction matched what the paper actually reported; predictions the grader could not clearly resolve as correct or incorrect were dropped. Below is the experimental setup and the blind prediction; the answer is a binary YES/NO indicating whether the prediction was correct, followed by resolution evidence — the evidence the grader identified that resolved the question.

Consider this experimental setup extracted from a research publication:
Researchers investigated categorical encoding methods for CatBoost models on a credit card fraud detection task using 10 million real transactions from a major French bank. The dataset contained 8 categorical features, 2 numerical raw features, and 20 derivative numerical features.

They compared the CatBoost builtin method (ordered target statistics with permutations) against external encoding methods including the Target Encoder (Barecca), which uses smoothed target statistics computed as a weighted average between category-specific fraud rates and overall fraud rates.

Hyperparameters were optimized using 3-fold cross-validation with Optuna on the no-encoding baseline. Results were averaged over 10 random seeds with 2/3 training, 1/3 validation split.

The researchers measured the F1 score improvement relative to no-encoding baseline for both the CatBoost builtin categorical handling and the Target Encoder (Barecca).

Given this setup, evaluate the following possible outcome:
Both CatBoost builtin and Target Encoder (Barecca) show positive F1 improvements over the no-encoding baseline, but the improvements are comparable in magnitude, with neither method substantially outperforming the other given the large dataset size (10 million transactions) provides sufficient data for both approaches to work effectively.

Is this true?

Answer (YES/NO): NO